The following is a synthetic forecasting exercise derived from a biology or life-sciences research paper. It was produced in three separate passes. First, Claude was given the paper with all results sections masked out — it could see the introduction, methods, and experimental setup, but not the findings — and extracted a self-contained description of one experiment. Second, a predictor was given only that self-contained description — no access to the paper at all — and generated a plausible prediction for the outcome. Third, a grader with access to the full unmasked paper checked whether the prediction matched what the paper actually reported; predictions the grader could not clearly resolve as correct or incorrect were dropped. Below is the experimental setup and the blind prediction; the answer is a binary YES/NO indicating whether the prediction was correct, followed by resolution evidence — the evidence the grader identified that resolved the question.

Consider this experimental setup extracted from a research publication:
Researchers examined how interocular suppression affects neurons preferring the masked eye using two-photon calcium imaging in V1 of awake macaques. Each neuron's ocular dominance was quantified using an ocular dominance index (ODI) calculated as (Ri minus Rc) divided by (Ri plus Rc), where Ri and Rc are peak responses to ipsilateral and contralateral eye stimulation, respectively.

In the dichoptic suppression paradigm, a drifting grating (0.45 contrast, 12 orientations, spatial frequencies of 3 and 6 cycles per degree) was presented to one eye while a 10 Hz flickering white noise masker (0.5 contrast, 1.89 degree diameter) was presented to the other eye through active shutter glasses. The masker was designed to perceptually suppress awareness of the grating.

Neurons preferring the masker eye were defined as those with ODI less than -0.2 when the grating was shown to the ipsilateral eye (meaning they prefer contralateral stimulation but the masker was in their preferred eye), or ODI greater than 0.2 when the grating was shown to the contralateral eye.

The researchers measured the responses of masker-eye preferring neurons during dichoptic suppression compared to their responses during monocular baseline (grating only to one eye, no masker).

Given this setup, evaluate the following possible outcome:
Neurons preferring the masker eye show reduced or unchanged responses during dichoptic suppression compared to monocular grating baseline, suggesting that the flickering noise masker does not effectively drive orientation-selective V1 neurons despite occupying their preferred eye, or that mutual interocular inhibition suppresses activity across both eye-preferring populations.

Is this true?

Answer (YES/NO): YES